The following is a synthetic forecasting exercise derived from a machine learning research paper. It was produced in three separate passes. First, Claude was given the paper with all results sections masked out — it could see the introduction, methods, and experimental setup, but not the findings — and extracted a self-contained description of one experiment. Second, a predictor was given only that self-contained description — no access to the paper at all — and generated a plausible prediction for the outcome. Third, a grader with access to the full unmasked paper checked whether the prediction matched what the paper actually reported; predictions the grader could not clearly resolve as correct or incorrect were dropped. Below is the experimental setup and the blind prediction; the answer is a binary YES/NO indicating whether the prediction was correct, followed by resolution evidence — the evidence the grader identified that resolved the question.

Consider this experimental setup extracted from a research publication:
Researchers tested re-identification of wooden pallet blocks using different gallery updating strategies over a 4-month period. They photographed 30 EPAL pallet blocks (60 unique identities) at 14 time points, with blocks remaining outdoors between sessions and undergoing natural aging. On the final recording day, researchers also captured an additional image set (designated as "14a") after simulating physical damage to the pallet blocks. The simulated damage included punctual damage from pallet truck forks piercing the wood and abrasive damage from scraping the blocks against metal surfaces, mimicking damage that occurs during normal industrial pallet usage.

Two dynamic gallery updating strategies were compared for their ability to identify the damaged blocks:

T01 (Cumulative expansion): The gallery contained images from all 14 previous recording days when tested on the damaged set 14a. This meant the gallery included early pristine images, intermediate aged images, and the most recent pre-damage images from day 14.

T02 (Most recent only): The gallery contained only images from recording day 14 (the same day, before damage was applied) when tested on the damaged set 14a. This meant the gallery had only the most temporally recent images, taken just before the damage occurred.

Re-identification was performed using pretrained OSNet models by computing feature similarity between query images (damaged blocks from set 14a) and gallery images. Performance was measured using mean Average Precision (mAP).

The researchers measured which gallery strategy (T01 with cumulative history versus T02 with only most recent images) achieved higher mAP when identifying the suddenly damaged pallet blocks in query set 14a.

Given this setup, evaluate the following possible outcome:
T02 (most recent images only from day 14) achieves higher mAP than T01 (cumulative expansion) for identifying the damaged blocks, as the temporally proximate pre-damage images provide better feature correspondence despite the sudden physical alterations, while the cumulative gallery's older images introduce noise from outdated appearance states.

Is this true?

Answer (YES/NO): YES